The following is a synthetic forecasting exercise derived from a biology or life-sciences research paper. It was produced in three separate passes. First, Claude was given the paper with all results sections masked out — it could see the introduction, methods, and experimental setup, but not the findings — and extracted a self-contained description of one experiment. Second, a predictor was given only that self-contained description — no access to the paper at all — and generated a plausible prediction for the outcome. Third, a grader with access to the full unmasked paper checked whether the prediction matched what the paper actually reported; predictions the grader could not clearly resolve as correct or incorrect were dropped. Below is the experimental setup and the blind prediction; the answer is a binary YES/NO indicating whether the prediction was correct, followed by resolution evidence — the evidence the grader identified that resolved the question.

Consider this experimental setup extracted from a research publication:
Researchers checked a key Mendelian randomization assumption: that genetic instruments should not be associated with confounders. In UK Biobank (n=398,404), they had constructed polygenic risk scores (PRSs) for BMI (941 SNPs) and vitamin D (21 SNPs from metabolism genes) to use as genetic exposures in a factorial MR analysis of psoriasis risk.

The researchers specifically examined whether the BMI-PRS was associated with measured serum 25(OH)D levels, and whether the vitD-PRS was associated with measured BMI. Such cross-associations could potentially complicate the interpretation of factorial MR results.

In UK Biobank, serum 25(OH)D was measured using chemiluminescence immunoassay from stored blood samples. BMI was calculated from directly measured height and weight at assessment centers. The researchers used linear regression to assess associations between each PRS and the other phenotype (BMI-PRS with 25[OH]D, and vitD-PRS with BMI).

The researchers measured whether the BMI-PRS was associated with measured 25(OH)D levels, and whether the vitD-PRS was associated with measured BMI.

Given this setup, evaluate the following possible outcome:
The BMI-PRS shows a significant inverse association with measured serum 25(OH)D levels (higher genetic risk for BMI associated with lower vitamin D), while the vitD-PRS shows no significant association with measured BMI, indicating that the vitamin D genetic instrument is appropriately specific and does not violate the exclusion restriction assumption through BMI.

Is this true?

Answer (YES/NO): NO